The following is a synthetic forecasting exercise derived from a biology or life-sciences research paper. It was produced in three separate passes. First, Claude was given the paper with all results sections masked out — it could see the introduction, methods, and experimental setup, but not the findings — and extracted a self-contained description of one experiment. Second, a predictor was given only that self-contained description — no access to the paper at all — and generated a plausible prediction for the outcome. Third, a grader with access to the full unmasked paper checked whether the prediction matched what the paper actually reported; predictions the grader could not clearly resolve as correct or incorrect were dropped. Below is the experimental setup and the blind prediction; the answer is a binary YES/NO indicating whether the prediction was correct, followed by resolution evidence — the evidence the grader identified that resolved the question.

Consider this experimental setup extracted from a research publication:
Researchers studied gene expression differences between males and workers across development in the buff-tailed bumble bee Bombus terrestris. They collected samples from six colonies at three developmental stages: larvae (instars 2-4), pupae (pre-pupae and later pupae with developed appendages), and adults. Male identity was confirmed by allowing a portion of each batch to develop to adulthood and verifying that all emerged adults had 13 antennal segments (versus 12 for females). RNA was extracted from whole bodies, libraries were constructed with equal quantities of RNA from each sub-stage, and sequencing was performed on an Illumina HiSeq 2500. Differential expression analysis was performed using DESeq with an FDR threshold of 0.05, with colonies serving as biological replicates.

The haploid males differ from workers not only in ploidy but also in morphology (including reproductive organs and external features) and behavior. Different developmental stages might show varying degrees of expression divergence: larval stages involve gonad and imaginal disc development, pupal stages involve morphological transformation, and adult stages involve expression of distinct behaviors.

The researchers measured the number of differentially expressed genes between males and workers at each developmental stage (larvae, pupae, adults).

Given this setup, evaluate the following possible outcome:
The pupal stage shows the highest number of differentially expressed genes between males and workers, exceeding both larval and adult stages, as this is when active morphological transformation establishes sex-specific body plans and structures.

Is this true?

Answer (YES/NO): NO